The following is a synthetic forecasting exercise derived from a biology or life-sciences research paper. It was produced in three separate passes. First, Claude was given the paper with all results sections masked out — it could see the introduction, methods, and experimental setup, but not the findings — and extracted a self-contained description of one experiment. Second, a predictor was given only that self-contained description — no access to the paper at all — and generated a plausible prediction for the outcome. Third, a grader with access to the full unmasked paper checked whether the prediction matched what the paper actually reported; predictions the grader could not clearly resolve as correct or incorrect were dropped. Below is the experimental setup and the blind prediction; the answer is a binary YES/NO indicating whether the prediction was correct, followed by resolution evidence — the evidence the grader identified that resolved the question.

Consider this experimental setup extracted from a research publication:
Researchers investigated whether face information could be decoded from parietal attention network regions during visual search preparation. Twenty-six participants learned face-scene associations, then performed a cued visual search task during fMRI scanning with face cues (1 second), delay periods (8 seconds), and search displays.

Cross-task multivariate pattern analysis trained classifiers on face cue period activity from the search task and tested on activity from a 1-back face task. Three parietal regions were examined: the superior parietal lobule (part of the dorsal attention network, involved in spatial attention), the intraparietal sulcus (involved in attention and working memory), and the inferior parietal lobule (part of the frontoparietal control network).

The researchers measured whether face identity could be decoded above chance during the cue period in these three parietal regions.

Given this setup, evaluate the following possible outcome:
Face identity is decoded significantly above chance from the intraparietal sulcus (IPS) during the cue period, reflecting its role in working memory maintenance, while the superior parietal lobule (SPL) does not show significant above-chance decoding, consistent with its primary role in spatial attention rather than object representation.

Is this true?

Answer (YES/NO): NO